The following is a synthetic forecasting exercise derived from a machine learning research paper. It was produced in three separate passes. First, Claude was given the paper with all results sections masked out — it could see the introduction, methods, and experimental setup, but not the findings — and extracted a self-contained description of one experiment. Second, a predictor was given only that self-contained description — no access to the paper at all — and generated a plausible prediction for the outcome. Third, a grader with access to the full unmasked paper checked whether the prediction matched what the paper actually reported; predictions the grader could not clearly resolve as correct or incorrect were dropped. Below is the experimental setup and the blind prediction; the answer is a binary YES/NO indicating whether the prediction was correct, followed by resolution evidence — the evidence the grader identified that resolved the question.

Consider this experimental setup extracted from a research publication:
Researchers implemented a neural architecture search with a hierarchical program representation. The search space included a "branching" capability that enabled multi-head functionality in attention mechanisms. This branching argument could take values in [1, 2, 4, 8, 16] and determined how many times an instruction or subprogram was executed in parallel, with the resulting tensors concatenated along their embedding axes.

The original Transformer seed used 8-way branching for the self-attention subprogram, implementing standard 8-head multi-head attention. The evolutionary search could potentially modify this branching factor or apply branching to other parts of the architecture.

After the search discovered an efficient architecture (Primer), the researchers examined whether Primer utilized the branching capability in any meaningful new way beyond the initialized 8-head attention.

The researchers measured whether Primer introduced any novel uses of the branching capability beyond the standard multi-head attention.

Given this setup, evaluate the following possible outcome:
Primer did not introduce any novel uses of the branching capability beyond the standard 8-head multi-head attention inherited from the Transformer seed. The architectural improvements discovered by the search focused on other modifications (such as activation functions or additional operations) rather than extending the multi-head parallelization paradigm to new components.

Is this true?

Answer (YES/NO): YES